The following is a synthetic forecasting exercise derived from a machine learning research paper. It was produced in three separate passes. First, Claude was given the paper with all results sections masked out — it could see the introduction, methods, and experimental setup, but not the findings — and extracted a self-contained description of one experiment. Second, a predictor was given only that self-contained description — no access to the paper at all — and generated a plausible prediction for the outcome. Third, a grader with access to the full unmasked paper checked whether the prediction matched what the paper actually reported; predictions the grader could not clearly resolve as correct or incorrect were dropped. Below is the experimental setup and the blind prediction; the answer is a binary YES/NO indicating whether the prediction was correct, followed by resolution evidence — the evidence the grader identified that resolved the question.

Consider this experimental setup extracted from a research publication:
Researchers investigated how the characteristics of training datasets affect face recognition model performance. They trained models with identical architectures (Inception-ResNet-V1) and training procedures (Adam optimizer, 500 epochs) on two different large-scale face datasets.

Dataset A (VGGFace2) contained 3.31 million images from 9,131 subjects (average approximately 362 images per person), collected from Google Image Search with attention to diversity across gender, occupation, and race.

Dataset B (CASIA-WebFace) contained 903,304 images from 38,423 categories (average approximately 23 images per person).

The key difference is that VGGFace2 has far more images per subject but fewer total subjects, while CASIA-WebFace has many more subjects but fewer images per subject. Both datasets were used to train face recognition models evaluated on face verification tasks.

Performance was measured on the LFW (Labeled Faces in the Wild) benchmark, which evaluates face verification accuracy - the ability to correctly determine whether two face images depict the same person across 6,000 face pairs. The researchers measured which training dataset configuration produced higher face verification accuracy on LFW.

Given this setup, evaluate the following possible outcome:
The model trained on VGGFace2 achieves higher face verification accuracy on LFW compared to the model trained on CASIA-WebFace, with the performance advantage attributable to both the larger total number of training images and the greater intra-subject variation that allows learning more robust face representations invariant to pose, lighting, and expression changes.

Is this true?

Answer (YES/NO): NO